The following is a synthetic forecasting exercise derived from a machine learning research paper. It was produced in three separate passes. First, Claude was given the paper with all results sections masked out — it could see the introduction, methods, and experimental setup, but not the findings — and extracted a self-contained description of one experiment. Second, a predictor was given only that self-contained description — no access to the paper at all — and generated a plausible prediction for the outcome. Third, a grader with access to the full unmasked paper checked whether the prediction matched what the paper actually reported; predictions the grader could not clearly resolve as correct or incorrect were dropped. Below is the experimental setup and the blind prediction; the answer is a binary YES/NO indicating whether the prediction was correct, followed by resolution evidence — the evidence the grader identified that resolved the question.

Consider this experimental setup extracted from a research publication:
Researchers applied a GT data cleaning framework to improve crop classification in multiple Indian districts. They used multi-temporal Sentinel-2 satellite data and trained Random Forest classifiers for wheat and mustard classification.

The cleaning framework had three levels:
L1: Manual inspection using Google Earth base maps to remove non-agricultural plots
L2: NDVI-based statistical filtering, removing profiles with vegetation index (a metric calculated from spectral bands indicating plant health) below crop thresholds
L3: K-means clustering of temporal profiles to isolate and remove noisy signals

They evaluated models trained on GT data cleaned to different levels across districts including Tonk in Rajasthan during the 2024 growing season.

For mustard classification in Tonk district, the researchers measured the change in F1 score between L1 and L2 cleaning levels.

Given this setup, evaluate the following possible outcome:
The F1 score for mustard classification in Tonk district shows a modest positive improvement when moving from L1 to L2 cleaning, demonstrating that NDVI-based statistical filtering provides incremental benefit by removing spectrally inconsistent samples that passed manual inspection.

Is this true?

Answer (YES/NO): YES